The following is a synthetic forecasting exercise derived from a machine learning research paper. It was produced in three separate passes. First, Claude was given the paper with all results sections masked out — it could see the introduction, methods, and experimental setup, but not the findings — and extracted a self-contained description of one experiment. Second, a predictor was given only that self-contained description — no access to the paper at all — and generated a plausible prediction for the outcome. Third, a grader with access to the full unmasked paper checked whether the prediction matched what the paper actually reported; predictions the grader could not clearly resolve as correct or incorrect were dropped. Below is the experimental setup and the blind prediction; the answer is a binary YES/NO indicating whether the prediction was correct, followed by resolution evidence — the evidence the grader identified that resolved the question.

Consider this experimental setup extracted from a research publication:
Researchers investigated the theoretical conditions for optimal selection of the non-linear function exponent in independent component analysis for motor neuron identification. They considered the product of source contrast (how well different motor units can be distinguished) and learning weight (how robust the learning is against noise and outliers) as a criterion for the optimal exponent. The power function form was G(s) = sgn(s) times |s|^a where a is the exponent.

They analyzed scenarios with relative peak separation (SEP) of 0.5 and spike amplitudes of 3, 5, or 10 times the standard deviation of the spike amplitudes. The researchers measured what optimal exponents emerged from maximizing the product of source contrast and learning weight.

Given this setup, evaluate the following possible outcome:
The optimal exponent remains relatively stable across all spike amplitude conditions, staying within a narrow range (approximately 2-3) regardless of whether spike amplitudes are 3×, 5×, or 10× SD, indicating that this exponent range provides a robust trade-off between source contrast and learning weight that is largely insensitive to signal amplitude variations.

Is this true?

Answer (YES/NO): NO